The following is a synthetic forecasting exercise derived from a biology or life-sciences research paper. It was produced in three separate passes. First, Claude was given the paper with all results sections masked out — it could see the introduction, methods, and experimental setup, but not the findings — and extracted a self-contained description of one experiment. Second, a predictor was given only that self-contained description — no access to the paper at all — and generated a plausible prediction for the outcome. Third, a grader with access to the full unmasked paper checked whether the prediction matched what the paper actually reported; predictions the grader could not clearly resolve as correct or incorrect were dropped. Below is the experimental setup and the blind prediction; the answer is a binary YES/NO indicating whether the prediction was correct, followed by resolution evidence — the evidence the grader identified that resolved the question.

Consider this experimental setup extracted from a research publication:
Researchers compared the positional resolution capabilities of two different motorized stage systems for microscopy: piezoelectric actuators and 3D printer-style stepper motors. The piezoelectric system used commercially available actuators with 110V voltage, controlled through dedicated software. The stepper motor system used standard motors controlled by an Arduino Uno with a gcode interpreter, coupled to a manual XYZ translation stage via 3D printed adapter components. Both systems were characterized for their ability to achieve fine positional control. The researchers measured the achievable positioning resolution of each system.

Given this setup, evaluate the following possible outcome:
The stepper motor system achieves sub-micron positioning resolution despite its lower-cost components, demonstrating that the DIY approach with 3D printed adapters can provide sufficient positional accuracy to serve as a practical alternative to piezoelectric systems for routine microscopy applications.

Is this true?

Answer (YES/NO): NO